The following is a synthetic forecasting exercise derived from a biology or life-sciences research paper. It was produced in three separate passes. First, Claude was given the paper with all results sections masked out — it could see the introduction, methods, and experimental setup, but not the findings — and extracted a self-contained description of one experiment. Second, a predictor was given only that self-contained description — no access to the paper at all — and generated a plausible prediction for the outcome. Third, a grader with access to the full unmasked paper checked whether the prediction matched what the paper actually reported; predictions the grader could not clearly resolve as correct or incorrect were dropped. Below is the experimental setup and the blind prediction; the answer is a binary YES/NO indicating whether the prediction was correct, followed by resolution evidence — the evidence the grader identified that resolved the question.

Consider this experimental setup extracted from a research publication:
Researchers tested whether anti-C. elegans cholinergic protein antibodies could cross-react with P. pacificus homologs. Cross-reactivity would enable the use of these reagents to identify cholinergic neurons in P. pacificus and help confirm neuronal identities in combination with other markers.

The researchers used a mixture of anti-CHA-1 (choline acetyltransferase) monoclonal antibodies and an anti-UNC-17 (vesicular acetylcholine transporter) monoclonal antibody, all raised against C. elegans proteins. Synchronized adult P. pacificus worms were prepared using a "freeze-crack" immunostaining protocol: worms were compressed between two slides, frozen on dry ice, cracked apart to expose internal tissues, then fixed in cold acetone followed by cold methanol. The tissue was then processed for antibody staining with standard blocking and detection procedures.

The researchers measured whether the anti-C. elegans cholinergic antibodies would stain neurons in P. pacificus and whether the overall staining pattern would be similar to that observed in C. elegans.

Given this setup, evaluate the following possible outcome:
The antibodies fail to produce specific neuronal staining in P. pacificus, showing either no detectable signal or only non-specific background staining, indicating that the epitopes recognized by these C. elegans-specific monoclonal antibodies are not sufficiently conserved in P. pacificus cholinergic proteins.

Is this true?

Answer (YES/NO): NO